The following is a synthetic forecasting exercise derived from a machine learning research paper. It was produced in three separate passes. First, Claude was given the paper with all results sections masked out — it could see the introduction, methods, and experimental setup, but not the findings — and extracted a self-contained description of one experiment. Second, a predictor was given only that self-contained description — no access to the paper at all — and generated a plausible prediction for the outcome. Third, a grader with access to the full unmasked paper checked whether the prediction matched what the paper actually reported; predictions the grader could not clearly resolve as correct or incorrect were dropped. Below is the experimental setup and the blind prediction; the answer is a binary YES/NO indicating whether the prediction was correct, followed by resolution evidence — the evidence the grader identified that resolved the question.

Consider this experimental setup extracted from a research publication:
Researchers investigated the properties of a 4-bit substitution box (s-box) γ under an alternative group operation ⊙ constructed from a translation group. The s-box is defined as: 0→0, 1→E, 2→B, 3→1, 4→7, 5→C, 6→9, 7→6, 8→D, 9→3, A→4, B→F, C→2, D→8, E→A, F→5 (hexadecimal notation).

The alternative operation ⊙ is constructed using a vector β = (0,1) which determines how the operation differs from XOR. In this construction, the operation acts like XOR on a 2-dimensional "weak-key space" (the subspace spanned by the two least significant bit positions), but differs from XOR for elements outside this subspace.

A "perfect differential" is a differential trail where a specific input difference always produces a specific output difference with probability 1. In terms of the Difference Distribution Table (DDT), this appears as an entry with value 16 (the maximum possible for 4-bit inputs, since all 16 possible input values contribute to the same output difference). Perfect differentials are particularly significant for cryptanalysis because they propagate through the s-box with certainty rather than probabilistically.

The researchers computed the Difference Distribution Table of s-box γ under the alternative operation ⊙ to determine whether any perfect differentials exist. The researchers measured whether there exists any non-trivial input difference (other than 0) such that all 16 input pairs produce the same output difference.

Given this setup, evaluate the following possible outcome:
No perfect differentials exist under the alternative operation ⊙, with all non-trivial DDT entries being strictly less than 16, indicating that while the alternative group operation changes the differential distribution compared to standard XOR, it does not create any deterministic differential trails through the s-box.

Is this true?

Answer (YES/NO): NO